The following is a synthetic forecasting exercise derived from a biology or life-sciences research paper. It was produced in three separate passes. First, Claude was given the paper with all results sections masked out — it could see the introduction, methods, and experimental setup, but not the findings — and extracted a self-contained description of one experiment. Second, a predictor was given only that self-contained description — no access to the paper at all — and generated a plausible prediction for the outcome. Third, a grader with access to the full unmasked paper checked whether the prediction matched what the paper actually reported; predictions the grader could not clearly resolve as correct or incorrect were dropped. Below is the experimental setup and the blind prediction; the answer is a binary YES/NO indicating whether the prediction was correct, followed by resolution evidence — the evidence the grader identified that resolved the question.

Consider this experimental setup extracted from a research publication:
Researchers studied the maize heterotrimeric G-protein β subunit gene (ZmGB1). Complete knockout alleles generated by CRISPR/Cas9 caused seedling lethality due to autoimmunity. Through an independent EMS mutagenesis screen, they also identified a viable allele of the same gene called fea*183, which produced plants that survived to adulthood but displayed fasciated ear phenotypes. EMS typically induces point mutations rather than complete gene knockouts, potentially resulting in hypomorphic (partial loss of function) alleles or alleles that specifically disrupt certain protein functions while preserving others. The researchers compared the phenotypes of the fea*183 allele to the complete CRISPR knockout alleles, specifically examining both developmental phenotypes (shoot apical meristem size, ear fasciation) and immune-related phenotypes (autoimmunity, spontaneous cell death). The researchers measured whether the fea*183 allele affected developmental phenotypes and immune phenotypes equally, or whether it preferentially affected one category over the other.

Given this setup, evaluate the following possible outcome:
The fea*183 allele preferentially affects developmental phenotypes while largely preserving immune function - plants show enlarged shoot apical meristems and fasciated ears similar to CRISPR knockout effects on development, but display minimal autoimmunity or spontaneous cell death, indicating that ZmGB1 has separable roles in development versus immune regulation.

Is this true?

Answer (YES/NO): NO